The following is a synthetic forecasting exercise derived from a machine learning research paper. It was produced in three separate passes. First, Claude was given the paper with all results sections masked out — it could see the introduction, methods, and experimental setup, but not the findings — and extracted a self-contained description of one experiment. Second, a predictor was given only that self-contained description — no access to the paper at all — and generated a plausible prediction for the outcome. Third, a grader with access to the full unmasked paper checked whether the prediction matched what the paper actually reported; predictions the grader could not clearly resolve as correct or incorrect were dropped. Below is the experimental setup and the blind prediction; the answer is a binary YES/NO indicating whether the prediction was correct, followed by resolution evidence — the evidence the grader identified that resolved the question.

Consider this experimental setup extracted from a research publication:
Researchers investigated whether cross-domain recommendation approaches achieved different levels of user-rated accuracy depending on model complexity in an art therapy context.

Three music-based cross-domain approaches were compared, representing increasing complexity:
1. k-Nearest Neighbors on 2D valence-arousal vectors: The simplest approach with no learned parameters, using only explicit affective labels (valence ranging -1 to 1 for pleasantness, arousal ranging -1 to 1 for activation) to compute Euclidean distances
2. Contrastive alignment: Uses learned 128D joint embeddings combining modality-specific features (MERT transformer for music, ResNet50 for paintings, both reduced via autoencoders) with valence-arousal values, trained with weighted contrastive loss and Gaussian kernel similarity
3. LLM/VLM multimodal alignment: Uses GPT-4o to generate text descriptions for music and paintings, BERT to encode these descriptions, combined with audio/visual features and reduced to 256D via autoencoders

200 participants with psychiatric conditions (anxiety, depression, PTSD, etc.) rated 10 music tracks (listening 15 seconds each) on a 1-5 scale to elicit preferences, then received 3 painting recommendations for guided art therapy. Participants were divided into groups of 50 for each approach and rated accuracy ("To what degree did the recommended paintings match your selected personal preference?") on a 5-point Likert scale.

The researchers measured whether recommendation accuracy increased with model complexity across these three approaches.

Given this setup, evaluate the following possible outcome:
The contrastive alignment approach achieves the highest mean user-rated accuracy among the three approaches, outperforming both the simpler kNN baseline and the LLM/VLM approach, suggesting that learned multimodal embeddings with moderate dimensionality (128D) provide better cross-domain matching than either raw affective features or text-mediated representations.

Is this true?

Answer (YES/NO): NO